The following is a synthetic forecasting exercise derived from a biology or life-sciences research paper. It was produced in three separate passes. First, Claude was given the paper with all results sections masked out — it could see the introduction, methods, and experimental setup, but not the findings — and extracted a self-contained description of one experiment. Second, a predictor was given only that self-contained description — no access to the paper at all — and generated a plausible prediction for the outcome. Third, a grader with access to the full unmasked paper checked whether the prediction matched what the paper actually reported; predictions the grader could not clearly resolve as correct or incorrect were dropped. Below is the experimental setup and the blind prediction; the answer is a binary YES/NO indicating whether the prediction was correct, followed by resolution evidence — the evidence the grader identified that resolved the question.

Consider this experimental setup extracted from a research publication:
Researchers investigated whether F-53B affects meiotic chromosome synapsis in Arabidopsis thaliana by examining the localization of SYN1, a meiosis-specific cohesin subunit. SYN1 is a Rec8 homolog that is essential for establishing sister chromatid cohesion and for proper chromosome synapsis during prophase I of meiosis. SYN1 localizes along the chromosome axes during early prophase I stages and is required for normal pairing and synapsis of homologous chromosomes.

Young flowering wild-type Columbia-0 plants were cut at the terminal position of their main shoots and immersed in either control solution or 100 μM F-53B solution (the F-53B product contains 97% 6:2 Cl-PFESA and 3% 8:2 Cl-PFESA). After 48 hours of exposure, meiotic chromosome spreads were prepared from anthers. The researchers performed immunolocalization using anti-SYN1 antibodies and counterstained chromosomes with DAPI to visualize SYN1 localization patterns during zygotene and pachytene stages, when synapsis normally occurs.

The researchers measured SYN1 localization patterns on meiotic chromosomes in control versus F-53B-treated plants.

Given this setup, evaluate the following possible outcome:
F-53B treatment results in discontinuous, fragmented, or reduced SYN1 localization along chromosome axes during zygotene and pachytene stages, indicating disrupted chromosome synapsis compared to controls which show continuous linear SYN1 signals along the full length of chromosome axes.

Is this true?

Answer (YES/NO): NO